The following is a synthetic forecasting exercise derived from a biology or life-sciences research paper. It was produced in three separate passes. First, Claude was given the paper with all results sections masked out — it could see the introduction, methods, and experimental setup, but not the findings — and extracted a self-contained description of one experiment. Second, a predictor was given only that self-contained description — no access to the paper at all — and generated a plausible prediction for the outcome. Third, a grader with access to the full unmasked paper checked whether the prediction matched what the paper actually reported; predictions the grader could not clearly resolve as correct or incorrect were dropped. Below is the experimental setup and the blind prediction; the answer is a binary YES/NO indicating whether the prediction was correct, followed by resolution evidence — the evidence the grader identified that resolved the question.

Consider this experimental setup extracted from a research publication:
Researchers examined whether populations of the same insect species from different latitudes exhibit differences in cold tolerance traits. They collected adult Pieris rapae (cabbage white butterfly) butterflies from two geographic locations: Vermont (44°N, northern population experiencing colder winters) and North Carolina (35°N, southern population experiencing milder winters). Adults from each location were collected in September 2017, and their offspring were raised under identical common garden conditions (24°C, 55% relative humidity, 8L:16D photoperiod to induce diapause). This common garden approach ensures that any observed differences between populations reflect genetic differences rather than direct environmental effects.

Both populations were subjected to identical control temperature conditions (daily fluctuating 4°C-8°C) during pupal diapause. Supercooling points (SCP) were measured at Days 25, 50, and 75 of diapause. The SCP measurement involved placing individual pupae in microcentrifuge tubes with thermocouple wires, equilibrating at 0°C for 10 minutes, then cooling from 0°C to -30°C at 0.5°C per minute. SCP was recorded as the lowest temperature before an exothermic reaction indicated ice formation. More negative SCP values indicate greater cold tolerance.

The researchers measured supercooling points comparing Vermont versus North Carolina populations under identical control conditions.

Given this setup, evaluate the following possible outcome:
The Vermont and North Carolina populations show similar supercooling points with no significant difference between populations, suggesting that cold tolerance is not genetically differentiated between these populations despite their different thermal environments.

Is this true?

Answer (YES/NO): NO